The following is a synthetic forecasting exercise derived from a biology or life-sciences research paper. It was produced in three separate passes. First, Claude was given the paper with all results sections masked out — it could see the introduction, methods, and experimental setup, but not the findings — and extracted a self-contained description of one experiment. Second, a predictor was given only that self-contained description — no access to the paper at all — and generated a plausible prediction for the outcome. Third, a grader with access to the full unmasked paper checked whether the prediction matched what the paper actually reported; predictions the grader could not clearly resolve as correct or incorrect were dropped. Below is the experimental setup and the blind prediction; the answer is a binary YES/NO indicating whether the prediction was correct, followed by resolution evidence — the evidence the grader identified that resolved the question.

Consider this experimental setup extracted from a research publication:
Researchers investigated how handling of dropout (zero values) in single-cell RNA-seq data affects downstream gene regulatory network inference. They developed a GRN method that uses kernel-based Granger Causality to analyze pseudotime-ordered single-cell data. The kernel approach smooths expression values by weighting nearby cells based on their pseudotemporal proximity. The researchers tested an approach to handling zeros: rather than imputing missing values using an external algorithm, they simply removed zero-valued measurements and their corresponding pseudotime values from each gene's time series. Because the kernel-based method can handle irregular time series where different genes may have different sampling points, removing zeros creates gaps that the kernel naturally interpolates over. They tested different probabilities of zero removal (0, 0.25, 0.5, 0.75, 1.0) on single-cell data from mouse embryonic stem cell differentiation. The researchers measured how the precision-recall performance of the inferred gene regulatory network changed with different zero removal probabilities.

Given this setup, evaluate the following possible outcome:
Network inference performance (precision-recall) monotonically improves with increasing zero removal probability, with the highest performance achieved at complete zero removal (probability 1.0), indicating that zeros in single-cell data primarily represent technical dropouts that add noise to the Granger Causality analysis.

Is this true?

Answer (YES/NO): NO